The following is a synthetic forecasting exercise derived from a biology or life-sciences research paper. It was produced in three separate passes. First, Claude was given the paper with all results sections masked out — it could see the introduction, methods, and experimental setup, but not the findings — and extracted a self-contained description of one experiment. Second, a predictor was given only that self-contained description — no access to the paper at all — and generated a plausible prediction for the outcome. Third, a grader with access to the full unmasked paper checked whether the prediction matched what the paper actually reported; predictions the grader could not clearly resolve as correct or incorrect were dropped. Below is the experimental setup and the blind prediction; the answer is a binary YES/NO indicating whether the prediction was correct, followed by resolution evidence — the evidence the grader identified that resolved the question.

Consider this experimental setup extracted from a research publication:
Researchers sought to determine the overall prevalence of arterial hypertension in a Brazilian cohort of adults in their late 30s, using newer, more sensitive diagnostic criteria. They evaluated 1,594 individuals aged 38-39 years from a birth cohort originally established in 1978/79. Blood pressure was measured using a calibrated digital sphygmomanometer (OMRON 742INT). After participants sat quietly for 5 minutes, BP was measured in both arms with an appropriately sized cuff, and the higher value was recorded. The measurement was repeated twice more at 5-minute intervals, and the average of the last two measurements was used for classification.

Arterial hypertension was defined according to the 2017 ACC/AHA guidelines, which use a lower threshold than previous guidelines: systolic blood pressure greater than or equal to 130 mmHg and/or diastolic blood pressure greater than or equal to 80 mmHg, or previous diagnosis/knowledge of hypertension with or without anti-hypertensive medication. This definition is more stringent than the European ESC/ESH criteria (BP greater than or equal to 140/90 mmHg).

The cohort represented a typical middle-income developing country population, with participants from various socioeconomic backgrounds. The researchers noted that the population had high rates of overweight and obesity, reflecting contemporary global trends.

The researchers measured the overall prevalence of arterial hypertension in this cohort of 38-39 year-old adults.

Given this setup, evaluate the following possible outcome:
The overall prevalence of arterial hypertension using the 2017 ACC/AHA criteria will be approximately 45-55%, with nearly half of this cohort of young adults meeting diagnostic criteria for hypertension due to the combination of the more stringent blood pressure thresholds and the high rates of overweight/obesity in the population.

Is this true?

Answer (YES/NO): YES